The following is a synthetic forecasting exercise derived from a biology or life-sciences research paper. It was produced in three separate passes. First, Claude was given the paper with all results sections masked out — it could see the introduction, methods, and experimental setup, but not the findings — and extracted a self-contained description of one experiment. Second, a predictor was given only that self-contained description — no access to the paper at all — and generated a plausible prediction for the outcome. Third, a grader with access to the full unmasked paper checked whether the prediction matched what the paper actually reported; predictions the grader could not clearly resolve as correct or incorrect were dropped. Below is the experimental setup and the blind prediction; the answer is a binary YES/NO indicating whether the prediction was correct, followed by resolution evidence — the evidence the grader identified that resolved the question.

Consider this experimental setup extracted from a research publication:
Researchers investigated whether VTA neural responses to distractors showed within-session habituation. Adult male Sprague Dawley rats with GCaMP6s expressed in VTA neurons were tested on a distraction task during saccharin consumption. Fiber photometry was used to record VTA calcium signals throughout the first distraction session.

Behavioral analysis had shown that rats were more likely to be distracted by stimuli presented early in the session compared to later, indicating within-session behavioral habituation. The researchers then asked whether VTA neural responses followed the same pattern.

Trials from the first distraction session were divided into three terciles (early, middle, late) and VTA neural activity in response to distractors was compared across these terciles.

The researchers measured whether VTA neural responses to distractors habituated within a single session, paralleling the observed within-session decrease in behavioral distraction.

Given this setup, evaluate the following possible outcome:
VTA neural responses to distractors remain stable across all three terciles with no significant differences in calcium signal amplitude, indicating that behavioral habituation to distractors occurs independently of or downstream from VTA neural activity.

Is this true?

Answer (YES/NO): YES